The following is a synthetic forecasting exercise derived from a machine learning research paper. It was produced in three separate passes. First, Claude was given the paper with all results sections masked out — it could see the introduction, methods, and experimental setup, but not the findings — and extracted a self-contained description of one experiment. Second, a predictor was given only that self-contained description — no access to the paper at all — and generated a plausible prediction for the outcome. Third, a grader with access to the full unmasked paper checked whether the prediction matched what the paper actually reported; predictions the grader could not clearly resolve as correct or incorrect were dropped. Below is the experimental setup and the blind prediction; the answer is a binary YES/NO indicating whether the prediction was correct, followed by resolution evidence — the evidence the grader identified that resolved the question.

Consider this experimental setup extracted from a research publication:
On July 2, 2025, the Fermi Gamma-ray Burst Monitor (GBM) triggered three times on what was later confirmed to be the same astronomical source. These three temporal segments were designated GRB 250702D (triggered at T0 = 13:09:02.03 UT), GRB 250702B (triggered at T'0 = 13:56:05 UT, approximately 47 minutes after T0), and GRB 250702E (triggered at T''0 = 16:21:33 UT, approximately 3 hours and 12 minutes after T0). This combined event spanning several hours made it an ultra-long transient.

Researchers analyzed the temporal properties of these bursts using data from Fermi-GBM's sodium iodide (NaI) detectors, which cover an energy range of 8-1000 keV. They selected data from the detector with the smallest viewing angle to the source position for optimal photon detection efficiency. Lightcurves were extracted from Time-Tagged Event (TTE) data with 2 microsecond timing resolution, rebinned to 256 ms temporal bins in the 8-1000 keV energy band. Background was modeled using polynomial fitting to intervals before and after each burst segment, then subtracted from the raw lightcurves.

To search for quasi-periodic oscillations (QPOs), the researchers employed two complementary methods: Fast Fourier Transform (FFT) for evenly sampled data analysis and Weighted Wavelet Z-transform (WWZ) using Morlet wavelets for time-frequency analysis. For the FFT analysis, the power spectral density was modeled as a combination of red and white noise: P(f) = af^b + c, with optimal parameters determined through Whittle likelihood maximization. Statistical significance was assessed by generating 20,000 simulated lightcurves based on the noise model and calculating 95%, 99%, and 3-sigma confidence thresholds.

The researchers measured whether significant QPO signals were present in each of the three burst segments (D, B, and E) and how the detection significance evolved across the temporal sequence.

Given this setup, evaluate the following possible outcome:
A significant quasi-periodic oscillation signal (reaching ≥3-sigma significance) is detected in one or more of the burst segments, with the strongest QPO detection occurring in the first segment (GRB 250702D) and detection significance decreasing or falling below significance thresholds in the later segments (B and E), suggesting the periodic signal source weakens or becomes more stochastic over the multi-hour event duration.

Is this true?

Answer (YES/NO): NO